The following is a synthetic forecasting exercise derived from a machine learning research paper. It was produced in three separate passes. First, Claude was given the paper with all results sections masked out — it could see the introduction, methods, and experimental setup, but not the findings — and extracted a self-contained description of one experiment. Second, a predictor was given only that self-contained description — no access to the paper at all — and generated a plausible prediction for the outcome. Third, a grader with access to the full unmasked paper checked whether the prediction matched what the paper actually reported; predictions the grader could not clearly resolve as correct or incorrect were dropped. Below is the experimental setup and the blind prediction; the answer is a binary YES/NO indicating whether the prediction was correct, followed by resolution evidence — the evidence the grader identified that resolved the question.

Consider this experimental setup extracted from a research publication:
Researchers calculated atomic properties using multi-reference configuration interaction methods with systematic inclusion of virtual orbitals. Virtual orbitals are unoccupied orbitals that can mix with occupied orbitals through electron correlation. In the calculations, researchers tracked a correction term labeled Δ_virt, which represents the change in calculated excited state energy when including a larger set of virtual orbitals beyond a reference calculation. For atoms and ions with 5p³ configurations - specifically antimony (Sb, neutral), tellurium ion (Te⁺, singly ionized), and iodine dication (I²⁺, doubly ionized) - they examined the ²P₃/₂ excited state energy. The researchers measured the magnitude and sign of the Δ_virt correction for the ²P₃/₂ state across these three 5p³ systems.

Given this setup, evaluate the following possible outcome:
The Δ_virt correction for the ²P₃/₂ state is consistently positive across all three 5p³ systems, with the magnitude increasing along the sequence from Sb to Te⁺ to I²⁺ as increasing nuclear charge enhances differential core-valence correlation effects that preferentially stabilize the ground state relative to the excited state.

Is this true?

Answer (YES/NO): NO